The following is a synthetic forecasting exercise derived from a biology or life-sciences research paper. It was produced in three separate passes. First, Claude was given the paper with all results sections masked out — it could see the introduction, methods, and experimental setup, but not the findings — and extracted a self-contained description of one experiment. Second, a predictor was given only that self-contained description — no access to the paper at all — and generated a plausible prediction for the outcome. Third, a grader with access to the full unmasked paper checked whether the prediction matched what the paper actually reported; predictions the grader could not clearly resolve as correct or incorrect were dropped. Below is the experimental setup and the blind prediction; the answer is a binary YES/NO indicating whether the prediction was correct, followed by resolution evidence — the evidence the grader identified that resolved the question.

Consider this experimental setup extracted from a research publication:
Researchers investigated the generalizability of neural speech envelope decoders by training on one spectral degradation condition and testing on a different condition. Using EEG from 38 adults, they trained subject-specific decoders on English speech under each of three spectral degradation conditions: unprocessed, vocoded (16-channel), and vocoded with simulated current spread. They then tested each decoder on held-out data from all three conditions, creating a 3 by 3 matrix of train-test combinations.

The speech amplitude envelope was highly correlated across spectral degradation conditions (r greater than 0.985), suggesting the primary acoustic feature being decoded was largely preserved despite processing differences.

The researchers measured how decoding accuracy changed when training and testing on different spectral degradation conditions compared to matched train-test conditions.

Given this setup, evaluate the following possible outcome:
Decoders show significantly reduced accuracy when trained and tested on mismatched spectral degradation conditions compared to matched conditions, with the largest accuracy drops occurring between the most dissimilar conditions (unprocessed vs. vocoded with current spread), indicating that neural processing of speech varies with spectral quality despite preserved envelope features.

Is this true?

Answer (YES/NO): YES